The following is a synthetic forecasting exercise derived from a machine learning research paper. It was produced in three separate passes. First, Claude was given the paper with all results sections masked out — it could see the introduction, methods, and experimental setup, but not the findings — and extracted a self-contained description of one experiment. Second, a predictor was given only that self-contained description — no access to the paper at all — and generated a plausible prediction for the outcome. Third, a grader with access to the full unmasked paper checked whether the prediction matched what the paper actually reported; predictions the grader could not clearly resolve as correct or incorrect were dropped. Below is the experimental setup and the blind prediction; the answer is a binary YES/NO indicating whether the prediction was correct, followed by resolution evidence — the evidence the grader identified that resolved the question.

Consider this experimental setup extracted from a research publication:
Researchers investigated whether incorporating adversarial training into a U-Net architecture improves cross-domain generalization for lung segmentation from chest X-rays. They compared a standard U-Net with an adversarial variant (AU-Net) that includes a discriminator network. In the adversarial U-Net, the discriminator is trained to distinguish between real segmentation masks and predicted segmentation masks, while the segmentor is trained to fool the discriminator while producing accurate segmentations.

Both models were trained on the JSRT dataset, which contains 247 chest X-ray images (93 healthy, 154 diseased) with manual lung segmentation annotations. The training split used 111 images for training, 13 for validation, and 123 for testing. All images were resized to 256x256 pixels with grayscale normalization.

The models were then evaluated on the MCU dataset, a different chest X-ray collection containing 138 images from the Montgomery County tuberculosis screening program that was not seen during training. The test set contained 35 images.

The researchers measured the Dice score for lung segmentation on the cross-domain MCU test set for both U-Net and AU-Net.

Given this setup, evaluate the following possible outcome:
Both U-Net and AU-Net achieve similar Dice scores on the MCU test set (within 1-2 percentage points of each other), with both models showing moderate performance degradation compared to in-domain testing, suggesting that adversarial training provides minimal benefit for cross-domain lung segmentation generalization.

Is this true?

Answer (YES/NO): NO